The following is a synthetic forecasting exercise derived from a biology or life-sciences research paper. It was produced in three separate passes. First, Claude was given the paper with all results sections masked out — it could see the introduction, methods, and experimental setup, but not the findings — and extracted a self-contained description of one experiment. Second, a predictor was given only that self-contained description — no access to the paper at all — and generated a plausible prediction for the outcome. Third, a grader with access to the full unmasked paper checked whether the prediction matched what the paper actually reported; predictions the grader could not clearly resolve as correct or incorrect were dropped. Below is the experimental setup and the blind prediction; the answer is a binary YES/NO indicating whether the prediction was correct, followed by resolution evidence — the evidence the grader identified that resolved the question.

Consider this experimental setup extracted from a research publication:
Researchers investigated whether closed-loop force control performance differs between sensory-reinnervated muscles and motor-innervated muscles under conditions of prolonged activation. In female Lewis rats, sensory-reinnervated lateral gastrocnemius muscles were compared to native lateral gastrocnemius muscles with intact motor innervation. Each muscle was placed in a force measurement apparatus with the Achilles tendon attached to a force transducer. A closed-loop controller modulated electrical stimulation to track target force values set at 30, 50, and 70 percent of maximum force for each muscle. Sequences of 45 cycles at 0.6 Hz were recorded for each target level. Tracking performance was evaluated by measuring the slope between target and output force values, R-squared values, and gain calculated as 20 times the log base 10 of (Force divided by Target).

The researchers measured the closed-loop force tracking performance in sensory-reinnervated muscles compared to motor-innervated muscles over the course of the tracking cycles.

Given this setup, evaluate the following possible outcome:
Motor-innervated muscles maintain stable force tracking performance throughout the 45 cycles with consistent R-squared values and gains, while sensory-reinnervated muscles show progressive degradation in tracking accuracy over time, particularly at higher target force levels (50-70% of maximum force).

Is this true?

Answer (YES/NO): NO